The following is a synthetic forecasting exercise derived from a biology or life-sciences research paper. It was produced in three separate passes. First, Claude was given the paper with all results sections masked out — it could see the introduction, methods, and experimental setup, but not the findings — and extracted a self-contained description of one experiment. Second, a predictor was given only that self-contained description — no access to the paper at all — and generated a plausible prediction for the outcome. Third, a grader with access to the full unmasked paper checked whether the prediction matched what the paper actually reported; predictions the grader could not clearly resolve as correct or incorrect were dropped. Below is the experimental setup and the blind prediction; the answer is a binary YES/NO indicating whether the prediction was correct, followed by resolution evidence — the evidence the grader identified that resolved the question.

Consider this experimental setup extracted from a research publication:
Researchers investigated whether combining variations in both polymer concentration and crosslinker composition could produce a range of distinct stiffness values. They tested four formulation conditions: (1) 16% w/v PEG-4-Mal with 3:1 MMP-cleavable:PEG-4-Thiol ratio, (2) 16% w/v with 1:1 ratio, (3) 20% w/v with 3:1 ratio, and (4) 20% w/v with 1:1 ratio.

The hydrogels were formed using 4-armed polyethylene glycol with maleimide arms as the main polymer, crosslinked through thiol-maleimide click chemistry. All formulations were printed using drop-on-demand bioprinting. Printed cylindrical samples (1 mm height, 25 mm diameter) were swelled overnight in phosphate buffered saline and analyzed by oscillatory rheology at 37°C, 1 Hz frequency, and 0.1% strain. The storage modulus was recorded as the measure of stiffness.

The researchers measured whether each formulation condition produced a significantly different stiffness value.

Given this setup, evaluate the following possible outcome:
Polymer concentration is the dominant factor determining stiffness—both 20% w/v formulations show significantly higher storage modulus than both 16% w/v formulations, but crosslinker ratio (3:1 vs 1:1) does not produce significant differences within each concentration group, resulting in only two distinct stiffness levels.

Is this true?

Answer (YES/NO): NO